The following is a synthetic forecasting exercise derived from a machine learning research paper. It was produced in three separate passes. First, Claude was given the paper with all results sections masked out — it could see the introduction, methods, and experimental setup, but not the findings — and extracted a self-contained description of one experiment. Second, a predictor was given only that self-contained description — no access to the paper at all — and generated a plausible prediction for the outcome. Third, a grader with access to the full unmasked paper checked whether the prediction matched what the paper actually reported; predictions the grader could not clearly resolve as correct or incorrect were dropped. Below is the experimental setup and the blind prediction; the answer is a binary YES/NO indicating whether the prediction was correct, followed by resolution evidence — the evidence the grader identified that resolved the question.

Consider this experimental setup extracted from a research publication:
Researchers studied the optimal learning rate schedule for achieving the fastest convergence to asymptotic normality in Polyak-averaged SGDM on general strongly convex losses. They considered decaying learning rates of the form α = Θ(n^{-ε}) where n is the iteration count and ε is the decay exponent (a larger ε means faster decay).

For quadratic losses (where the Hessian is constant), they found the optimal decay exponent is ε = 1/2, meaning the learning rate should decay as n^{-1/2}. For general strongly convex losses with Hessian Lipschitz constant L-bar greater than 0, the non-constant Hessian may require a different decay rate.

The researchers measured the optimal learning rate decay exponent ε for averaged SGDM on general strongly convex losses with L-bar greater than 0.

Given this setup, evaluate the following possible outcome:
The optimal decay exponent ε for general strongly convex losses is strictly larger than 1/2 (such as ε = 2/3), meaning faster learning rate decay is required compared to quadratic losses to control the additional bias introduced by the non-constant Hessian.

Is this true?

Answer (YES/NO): YES